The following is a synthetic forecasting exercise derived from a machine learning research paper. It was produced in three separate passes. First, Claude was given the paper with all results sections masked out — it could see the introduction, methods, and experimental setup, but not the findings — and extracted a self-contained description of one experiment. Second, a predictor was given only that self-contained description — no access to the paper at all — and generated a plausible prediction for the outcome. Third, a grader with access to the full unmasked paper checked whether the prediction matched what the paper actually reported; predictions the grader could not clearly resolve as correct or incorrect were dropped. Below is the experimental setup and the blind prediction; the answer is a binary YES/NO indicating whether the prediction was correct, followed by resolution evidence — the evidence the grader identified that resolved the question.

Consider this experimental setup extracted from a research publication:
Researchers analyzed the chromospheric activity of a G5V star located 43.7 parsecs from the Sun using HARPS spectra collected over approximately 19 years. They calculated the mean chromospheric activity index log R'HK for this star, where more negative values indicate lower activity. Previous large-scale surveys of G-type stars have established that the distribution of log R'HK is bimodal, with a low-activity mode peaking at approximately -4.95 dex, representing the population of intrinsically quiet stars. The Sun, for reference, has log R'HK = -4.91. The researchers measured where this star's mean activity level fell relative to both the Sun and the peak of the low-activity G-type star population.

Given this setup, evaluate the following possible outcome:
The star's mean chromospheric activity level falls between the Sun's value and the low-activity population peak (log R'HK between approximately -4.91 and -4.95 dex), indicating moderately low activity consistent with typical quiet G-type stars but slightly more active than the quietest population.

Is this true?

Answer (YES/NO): NO